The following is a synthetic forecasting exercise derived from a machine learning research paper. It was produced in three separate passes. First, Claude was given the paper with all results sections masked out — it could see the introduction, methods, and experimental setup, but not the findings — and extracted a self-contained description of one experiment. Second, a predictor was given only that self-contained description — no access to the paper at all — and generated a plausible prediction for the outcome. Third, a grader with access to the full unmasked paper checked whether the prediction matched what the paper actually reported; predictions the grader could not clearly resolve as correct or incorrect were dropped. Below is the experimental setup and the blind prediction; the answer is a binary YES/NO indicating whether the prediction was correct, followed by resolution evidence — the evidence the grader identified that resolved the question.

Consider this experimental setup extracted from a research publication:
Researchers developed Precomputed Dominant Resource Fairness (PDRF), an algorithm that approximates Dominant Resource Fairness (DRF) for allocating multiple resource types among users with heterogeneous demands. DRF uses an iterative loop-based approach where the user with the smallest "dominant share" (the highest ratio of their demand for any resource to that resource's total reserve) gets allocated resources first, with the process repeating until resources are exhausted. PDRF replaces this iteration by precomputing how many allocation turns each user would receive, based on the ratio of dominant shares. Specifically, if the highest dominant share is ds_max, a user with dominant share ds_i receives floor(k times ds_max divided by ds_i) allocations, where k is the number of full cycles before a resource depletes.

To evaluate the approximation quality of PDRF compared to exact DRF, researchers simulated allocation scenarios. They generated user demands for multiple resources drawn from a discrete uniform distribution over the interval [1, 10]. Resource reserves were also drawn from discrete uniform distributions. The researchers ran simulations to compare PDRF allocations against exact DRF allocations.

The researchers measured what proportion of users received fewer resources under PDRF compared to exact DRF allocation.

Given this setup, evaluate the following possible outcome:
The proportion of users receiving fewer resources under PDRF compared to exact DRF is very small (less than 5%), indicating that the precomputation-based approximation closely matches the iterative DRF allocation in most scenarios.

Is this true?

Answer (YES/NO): NO